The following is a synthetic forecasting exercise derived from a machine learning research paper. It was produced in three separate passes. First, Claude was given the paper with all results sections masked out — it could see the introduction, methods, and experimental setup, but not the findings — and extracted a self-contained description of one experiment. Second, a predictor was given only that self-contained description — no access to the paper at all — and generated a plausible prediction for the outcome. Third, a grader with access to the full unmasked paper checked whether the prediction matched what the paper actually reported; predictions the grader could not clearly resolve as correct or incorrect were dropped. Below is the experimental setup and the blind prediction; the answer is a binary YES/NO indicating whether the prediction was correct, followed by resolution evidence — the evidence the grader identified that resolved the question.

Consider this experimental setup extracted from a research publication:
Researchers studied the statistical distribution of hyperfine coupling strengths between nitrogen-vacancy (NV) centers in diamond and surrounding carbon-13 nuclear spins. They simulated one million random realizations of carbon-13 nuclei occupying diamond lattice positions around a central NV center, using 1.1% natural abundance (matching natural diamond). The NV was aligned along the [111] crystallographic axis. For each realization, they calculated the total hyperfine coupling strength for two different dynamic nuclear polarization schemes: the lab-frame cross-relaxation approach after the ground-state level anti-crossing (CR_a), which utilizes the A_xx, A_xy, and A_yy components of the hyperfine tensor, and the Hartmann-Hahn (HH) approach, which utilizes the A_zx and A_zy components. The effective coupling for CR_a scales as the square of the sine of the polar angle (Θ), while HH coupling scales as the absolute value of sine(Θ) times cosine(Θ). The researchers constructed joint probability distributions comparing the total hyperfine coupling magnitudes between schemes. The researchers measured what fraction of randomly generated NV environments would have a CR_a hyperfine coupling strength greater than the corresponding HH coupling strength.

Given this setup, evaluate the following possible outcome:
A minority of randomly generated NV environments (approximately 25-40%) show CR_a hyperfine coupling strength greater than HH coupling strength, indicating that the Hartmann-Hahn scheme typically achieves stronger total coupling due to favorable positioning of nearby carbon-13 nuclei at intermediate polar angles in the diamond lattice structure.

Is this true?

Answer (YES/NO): NO